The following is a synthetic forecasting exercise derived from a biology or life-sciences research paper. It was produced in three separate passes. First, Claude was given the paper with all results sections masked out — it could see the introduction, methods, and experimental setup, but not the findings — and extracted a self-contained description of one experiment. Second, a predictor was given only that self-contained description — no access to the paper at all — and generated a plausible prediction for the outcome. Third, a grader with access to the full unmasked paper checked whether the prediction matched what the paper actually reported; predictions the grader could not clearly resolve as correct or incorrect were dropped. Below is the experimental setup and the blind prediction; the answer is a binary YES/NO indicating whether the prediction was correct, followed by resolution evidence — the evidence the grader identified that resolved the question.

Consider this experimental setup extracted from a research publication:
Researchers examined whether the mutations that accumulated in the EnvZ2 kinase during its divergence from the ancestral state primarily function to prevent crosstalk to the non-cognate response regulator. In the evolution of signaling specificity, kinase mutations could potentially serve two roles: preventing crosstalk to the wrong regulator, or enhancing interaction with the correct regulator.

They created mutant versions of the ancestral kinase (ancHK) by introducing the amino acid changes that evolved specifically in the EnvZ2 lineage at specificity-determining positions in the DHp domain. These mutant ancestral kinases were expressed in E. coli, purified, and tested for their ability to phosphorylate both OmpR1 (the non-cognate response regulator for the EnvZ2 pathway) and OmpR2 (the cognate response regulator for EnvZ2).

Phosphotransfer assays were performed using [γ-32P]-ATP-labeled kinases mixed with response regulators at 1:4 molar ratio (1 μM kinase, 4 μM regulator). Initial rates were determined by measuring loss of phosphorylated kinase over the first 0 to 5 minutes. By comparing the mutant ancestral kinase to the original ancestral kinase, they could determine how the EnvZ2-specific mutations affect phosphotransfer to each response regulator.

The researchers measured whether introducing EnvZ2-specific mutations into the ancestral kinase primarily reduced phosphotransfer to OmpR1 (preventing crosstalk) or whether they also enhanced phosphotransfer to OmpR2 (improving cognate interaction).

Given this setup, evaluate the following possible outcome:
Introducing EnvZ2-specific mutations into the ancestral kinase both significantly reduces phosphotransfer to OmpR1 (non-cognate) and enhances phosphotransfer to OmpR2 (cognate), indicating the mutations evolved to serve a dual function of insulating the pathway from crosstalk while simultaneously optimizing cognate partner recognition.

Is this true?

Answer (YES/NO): NO